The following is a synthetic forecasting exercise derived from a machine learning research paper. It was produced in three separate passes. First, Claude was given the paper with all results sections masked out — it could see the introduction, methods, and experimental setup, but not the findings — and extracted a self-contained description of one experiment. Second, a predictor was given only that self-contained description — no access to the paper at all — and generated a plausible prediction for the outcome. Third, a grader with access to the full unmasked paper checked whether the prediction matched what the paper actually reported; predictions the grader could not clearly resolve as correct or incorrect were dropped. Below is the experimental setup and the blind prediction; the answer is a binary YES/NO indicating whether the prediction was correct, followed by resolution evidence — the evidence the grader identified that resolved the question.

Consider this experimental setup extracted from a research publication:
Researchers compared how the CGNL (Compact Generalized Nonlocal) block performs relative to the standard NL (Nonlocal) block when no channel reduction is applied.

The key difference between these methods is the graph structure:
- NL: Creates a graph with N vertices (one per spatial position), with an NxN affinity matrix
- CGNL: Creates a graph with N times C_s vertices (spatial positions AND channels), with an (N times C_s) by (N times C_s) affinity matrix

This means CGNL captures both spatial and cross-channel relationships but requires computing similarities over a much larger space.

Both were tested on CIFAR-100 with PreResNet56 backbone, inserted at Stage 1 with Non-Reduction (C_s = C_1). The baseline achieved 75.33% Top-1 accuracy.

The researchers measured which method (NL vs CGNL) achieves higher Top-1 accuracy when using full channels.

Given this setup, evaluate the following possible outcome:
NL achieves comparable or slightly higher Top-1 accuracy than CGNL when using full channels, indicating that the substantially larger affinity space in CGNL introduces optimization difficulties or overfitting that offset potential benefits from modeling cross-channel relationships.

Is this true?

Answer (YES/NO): YES